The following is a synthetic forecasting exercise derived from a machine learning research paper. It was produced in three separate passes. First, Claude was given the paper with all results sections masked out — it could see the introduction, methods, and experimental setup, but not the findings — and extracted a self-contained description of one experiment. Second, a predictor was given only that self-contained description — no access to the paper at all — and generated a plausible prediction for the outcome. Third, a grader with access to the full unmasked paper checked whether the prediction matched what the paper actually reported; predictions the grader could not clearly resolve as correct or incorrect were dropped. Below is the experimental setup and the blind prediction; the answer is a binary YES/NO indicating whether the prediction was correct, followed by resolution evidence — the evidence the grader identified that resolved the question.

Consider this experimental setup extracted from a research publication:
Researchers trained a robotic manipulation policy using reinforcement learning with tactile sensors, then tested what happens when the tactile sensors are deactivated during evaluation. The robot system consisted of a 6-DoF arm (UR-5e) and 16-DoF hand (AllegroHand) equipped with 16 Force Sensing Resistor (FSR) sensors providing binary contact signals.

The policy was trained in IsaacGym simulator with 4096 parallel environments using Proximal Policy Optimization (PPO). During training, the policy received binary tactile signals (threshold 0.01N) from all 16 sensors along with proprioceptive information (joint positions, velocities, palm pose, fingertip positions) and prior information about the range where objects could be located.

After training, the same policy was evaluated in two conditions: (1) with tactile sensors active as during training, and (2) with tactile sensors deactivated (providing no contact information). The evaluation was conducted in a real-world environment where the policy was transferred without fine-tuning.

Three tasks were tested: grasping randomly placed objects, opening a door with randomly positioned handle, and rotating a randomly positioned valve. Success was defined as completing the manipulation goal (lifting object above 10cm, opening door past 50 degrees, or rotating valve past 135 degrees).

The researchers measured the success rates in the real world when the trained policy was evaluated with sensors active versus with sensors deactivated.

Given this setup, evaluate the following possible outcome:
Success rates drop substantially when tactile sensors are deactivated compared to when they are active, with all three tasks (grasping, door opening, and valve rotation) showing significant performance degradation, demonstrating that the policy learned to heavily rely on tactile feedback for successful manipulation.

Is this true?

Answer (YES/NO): YES